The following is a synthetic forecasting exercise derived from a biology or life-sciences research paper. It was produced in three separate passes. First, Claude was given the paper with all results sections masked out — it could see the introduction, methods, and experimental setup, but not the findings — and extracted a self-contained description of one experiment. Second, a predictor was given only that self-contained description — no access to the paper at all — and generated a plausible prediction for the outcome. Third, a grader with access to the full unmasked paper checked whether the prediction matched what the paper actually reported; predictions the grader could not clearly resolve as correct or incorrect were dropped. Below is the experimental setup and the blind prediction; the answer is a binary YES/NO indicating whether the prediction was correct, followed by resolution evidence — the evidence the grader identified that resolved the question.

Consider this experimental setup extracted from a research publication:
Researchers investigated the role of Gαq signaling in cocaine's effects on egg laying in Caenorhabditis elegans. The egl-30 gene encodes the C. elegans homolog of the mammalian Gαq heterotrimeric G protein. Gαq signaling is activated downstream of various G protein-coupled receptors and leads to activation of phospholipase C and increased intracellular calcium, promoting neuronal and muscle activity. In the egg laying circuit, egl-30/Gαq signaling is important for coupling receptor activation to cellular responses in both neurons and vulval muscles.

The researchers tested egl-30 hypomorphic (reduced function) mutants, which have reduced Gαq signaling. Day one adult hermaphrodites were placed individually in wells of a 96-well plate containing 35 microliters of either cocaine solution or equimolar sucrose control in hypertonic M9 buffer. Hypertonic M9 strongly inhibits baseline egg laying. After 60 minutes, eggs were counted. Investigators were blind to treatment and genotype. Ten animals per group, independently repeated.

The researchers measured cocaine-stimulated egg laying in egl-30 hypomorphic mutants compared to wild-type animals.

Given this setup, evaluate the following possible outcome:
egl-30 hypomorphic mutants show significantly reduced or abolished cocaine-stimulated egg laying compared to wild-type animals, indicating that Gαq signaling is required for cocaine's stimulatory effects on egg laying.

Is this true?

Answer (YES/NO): YES